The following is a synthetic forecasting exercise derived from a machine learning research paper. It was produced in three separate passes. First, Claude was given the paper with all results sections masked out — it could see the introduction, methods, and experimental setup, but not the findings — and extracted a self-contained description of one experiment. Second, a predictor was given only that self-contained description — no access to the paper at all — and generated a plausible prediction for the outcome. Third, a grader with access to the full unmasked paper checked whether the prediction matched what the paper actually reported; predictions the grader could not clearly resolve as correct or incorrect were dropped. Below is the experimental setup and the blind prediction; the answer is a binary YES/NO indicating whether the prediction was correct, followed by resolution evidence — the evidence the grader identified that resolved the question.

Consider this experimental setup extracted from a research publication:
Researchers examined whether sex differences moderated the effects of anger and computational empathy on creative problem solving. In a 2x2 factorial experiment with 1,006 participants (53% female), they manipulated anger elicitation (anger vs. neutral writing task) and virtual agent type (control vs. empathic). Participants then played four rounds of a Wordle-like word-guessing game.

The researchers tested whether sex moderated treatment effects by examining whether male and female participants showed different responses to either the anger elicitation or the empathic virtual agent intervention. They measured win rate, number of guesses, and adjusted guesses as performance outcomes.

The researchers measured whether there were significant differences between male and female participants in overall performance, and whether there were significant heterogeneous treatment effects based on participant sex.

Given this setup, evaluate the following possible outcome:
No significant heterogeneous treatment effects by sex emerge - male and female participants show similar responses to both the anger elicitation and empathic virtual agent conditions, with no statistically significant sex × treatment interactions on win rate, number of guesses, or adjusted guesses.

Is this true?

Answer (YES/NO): YES